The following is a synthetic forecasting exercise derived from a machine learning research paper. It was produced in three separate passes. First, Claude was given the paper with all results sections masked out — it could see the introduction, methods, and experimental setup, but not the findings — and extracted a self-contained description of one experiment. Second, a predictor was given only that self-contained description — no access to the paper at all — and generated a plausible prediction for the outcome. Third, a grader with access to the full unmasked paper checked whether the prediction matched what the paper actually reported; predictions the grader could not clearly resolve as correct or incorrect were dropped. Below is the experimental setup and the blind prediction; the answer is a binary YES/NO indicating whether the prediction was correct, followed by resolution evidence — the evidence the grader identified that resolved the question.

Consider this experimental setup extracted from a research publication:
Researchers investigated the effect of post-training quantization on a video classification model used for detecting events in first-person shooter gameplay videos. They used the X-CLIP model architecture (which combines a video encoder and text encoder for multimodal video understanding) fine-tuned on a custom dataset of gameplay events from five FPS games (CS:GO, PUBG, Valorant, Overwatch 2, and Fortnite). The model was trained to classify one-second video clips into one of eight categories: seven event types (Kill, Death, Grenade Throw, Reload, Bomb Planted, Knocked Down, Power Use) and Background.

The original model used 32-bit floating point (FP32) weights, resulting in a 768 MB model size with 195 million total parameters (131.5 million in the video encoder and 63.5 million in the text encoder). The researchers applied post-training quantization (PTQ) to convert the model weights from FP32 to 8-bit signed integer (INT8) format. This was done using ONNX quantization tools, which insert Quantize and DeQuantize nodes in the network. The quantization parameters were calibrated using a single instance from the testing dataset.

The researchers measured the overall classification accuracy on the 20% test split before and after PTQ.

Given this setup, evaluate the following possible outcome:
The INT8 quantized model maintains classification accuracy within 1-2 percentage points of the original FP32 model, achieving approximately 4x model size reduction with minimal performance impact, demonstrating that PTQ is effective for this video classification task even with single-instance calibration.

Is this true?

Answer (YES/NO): YES